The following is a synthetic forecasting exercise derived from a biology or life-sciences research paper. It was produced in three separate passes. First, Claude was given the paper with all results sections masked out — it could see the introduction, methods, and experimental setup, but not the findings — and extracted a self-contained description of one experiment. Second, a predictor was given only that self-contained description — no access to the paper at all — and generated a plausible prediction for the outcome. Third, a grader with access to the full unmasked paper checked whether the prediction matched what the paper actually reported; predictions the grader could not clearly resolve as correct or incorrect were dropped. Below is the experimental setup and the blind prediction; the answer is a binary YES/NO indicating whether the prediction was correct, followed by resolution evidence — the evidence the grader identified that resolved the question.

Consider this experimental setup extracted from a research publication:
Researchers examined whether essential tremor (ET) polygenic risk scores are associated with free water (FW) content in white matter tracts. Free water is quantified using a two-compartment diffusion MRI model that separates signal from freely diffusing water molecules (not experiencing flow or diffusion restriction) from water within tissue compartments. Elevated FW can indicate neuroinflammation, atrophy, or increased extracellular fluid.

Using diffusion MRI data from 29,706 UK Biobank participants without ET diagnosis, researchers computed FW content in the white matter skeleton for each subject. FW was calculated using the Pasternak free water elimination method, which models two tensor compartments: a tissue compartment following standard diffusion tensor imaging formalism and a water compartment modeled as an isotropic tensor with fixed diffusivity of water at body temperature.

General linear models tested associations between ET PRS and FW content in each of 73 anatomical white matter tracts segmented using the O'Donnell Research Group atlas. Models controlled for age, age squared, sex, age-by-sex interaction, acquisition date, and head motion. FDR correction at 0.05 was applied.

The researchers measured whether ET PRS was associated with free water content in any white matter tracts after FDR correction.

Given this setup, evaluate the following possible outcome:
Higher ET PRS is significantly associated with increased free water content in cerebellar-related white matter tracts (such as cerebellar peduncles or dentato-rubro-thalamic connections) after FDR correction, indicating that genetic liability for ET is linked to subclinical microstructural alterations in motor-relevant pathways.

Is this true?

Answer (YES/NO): YES